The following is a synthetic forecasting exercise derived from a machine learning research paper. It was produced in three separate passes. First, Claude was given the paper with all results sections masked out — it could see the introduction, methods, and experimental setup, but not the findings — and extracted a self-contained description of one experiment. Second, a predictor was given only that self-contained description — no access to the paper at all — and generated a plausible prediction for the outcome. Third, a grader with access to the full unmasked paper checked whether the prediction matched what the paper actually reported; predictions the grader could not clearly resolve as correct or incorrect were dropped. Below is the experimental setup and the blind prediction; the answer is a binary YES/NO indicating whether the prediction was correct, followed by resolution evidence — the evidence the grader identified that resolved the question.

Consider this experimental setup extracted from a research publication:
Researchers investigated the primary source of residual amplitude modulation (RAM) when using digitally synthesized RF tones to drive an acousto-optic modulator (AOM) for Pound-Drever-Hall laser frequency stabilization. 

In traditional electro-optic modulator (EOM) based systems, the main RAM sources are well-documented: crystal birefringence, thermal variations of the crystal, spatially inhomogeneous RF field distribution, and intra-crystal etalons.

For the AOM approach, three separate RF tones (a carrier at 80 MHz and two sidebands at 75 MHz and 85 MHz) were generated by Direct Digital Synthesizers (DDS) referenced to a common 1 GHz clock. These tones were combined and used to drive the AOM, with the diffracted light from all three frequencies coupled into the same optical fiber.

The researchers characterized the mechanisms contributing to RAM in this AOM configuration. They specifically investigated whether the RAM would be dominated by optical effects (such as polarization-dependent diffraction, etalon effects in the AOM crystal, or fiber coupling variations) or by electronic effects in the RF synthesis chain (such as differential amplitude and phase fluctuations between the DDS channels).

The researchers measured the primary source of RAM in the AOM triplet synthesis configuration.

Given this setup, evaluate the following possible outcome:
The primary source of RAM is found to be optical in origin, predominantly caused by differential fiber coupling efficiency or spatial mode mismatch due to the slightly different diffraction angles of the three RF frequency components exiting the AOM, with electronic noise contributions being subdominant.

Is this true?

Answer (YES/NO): NO